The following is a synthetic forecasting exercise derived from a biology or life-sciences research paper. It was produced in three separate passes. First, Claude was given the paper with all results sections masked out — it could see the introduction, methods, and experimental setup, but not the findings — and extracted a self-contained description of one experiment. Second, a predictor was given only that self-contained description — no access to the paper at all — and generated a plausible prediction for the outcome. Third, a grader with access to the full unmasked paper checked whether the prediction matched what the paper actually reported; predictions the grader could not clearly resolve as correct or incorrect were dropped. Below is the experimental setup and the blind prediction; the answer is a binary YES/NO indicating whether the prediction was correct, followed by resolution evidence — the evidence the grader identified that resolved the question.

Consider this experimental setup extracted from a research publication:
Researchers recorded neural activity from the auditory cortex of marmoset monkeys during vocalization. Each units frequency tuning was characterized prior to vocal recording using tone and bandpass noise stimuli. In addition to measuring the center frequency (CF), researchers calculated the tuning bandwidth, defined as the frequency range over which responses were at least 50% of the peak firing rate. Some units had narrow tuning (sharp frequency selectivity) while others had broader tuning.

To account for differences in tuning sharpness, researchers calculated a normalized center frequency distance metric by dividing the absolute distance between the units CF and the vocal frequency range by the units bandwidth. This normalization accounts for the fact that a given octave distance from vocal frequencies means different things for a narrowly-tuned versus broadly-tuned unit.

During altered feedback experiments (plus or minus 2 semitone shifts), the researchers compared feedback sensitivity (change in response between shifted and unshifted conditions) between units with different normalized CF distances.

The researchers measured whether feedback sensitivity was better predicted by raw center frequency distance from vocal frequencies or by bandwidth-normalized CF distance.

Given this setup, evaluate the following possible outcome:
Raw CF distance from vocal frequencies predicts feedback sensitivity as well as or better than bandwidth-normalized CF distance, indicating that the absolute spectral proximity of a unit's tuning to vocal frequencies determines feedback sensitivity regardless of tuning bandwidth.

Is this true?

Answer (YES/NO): YES